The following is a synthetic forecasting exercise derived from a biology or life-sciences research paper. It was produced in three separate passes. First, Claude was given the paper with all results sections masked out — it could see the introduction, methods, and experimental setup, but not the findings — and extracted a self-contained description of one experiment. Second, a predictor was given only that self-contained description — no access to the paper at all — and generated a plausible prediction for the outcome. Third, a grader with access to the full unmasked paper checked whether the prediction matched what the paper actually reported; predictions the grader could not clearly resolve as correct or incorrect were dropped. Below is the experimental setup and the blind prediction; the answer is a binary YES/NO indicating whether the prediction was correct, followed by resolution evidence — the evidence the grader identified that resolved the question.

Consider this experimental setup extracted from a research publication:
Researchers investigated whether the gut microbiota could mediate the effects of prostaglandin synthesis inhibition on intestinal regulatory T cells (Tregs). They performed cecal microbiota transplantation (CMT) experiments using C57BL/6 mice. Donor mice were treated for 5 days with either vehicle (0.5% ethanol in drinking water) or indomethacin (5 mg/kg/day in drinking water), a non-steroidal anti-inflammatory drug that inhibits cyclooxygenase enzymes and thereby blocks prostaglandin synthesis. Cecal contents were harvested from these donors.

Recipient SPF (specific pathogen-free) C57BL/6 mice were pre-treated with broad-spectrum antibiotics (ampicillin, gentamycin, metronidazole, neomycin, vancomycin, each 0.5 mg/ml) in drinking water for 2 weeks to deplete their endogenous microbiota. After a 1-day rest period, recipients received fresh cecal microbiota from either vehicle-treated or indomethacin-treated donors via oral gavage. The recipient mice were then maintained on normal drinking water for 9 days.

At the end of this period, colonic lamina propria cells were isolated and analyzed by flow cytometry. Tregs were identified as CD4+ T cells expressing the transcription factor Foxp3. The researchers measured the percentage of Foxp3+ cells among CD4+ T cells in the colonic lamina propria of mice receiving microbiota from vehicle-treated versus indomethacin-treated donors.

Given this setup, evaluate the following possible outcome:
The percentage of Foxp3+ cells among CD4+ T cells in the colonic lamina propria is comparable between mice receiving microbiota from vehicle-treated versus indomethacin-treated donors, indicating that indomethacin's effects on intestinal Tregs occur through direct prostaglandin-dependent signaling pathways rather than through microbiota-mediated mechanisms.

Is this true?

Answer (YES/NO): NO